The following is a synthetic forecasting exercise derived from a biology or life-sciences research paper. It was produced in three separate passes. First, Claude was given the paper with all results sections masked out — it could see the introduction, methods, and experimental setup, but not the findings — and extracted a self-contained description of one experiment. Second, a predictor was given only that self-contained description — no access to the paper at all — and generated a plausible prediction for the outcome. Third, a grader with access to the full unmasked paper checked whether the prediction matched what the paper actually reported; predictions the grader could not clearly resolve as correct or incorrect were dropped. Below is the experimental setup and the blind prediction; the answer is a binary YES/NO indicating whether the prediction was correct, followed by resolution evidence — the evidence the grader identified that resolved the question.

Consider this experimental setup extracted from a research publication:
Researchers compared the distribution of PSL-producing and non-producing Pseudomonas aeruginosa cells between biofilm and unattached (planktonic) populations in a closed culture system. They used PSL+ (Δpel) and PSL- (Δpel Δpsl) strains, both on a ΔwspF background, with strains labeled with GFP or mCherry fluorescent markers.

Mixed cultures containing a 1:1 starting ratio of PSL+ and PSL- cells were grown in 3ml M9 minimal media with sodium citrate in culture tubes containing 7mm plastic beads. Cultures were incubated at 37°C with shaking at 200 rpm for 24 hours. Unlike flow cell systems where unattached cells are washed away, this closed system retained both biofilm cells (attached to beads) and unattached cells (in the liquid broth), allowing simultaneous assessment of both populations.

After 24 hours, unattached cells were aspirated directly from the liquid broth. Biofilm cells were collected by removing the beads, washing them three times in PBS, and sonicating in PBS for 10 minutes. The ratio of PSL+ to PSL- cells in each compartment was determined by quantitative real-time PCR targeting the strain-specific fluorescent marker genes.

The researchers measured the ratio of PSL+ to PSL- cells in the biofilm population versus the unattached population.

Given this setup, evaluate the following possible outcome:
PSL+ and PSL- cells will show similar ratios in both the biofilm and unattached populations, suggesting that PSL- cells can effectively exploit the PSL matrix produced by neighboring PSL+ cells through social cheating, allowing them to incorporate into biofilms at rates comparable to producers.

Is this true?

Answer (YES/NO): NO